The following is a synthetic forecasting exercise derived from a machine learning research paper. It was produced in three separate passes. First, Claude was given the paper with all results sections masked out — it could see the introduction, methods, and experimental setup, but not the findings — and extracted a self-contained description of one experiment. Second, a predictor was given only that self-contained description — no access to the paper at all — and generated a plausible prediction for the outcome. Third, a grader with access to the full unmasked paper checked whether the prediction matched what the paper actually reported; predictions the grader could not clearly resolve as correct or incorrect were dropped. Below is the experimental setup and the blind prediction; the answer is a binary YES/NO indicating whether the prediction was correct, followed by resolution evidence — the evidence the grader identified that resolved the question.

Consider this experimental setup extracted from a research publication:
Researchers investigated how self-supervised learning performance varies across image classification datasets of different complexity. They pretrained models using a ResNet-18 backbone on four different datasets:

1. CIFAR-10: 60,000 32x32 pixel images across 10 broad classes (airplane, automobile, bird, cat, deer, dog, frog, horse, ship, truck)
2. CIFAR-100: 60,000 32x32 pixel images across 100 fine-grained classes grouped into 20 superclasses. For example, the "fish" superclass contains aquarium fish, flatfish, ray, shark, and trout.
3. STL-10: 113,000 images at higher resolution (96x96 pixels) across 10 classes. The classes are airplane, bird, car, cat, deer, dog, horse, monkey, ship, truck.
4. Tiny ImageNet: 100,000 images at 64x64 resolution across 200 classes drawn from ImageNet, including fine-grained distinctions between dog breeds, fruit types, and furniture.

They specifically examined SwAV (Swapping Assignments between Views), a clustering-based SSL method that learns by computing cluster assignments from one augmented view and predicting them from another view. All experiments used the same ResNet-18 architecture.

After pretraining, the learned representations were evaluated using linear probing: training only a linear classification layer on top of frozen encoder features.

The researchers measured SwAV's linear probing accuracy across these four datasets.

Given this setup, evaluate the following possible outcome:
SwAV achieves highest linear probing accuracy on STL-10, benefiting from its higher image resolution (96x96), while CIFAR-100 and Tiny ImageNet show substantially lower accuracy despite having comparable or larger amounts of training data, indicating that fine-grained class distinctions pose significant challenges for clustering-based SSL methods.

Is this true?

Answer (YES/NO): NO